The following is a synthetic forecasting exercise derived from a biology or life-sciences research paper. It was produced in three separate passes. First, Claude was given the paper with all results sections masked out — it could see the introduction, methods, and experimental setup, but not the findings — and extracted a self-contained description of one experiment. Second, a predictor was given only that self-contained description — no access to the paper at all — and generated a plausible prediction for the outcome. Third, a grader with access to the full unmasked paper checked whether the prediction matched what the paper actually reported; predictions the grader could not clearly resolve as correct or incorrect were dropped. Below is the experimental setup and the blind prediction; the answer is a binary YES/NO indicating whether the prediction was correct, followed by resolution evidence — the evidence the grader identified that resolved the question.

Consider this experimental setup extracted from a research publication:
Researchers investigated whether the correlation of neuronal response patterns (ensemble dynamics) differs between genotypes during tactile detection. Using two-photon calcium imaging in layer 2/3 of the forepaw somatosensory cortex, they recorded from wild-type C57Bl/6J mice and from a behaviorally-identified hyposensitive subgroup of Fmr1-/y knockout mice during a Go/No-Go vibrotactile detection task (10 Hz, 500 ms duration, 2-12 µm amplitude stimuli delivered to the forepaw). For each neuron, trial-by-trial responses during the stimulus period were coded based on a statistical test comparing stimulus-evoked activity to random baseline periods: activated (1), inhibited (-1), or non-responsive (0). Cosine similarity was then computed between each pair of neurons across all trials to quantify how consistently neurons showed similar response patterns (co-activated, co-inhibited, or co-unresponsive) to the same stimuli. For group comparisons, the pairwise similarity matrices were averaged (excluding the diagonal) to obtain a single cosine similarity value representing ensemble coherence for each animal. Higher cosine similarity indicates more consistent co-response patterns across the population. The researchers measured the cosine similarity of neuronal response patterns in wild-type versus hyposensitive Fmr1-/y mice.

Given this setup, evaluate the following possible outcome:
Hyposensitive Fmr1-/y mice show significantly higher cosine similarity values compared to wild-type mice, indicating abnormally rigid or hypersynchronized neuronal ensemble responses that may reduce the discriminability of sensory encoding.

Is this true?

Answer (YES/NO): NO